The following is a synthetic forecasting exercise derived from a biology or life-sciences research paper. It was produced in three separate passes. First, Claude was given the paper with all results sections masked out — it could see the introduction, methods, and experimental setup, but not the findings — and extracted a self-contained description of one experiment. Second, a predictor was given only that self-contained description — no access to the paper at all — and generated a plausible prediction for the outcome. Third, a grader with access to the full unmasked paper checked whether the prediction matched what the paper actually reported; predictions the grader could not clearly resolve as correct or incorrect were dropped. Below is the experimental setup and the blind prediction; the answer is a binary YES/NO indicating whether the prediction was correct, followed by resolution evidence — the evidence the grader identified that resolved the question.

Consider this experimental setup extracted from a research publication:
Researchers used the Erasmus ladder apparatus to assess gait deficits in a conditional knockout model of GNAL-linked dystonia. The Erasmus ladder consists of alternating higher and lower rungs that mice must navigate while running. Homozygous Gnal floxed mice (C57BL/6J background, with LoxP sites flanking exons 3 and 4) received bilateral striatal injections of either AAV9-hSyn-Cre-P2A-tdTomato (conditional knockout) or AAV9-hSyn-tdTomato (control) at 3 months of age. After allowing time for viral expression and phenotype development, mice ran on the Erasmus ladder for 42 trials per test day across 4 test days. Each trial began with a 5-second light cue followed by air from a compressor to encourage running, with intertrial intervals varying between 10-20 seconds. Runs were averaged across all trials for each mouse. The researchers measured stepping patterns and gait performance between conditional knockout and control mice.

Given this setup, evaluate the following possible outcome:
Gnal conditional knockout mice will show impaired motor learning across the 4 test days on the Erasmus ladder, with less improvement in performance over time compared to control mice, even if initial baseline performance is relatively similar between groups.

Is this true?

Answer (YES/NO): NO